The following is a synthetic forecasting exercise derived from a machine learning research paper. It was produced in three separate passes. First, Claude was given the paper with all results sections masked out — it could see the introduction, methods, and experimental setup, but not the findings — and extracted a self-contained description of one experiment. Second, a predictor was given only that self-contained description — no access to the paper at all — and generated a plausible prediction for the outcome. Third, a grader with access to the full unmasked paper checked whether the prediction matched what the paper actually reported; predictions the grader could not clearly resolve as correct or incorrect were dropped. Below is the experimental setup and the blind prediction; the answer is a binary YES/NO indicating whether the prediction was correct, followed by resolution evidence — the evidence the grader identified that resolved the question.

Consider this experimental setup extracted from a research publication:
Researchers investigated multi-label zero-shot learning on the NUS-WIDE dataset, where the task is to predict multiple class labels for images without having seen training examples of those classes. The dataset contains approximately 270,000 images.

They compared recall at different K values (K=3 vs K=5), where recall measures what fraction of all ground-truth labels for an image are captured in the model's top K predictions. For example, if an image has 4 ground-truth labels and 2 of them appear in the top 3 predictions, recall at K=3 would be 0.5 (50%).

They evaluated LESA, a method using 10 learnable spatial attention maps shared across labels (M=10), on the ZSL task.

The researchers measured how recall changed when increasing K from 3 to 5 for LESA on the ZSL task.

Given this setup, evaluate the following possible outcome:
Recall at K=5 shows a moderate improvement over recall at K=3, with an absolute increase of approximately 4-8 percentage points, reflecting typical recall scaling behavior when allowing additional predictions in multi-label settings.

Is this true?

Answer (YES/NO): NO